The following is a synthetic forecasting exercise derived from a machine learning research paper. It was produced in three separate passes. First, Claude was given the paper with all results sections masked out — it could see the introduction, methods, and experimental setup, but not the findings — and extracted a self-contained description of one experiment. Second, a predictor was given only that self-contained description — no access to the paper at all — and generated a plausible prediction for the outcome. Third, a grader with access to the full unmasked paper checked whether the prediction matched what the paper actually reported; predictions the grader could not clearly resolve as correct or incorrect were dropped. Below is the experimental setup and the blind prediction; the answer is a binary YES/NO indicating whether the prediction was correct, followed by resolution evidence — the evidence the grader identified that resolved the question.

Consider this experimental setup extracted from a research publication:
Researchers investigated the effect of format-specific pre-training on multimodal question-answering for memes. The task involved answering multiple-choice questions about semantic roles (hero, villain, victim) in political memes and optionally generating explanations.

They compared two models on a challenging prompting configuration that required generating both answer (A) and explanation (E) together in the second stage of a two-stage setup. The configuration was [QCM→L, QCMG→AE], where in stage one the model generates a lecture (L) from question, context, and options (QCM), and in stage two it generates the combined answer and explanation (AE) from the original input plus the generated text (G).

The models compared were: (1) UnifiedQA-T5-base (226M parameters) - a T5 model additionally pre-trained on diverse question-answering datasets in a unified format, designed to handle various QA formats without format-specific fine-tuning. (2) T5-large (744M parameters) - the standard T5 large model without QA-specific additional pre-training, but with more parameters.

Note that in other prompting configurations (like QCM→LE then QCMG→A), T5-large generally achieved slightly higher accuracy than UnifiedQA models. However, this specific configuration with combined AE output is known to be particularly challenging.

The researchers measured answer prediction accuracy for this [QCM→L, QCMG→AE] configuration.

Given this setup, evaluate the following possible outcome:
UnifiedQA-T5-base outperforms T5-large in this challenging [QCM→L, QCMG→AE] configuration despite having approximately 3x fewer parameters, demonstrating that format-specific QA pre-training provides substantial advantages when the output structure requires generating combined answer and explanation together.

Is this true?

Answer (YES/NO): YES